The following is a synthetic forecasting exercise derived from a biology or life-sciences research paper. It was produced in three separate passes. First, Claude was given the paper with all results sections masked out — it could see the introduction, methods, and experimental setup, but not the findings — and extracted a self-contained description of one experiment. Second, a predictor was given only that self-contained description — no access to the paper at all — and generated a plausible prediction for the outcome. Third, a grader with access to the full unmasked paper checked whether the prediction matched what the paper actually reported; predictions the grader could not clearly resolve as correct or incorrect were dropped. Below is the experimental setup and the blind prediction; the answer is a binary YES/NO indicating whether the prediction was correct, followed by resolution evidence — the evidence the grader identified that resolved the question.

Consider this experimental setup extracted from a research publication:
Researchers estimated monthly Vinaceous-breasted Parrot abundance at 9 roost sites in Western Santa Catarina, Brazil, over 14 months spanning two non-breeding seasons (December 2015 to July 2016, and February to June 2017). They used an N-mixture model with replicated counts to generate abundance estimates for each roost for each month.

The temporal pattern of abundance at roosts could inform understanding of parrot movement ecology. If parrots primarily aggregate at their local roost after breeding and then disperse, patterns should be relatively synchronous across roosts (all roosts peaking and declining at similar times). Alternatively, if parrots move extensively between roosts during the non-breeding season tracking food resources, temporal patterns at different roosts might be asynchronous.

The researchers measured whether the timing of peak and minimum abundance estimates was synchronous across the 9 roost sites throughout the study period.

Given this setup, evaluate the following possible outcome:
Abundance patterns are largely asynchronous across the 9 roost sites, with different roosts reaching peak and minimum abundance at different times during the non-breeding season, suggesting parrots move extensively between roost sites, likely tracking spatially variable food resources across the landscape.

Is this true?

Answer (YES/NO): YES